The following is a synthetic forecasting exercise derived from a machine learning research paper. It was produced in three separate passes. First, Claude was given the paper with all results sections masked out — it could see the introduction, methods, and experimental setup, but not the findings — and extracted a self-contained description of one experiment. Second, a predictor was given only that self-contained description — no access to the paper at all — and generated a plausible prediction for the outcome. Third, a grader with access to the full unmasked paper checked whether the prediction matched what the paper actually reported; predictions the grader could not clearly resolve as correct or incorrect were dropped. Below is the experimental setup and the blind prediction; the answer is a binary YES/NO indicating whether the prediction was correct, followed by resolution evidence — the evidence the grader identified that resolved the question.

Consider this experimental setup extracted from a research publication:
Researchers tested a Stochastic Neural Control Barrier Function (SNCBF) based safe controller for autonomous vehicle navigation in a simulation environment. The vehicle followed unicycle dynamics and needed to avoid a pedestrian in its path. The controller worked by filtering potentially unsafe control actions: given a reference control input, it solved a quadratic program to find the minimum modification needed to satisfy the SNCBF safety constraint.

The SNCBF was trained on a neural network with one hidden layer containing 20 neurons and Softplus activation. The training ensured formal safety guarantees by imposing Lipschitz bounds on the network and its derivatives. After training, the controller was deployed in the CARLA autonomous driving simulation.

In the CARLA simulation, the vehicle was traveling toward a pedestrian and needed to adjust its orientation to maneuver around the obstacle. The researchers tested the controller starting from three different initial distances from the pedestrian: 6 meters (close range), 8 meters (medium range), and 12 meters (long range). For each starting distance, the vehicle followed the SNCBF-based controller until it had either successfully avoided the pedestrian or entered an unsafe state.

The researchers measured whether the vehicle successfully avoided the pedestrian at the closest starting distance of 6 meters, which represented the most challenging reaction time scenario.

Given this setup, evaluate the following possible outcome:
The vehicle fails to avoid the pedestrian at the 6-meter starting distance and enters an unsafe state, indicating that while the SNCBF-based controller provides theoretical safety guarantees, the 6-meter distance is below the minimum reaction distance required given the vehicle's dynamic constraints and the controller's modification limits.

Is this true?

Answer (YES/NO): NO